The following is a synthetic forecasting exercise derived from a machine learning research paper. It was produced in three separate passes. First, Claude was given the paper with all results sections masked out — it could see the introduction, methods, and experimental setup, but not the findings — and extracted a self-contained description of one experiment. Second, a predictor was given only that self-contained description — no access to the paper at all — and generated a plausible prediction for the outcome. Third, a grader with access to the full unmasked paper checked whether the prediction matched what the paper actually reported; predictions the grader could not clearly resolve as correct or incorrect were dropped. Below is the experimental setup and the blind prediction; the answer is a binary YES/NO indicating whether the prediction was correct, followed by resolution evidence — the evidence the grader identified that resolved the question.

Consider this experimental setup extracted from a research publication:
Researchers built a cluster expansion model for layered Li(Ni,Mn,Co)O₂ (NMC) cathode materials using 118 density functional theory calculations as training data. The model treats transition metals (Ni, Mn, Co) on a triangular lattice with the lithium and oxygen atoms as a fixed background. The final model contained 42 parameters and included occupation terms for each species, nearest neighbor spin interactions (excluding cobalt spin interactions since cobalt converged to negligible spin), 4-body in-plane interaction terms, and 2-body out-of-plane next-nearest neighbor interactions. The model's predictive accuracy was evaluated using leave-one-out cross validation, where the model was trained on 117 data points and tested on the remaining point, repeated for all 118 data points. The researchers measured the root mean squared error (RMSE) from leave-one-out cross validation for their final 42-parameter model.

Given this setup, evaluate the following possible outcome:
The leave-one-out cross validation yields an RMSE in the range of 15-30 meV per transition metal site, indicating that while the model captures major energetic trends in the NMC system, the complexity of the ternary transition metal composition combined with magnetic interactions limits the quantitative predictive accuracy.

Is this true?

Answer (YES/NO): NO